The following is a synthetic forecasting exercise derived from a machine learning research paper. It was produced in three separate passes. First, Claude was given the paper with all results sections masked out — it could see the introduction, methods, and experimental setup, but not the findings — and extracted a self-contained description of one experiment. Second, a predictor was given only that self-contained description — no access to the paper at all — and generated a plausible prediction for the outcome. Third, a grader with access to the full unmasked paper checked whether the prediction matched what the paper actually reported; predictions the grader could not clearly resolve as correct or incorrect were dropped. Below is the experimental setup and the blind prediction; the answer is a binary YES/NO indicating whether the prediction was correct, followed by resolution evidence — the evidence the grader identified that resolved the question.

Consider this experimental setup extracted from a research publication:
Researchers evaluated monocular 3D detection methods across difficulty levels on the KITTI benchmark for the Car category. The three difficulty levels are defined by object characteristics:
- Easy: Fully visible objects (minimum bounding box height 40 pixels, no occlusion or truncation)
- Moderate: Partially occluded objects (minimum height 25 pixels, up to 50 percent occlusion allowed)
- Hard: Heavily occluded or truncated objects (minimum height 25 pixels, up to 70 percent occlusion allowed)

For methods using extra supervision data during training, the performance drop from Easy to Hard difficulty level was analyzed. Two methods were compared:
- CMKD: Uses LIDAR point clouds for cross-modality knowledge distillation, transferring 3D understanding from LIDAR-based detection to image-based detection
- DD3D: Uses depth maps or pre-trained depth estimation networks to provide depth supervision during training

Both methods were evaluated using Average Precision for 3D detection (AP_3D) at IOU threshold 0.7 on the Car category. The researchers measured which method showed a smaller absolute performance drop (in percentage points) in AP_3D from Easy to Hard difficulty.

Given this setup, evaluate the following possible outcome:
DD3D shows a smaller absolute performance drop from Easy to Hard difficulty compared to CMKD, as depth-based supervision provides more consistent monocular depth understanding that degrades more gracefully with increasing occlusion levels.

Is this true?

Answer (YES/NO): YES